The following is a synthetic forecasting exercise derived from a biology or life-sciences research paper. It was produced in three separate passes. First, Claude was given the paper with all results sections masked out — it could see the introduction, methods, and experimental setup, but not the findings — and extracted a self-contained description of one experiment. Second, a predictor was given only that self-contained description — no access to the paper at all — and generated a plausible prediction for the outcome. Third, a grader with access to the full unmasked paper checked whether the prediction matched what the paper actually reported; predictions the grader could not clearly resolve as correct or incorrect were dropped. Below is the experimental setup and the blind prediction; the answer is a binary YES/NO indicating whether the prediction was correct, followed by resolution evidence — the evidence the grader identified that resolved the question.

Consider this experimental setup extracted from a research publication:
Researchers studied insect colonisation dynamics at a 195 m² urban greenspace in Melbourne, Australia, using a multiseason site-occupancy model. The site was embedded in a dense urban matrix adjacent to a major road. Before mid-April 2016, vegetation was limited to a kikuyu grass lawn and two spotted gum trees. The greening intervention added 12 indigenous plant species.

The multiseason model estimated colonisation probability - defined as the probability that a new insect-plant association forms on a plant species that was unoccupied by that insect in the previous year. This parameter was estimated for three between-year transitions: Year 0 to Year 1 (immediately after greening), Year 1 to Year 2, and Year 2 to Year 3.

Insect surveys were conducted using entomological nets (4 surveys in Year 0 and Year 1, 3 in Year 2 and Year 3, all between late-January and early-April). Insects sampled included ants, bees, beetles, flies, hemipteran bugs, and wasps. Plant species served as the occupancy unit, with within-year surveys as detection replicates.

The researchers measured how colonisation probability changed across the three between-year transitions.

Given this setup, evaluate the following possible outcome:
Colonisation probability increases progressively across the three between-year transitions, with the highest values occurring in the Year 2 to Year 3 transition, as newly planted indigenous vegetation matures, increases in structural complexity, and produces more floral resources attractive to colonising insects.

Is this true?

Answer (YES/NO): NO